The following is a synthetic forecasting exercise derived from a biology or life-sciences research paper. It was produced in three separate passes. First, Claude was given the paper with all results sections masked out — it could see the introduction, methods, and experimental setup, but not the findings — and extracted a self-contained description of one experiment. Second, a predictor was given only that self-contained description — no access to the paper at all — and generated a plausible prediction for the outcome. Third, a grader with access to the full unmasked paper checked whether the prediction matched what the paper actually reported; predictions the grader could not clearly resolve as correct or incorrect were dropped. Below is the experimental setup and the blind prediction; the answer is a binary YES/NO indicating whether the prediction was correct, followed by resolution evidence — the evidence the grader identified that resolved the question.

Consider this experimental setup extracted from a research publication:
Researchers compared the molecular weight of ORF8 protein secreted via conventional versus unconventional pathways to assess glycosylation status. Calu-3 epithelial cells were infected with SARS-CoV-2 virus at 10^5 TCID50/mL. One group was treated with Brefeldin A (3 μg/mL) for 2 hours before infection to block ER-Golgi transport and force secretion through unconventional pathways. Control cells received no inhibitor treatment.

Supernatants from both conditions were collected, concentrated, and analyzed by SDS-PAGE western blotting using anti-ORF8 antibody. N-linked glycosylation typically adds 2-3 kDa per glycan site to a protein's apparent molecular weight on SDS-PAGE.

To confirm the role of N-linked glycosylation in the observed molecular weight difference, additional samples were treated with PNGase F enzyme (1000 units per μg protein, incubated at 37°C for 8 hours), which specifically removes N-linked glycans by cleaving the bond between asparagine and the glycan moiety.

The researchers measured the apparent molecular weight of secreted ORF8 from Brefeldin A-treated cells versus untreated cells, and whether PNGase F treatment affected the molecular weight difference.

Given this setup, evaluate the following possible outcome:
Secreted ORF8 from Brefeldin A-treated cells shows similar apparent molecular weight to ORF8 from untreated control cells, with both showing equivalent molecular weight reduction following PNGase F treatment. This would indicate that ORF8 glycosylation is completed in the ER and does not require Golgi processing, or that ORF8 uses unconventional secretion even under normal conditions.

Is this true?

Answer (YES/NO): NO